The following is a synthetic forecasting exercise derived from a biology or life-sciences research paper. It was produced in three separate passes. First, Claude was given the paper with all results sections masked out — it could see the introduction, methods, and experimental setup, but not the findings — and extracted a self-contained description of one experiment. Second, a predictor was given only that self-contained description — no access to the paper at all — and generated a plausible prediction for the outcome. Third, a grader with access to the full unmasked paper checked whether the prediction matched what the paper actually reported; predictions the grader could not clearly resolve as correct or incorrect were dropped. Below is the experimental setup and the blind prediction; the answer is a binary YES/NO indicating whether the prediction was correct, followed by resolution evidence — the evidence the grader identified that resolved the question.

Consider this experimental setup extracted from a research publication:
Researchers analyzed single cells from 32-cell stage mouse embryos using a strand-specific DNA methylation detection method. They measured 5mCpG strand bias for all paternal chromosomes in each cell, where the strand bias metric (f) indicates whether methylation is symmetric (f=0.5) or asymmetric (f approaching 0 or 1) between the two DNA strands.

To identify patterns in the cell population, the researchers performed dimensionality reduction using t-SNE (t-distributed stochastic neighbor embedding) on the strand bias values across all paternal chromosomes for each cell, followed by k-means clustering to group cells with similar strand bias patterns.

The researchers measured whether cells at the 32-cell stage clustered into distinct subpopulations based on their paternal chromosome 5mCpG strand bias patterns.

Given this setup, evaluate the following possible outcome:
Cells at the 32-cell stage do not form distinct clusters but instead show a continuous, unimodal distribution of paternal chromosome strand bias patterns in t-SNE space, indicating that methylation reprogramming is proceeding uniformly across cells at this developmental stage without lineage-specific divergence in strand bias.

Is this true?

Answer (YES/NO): NO